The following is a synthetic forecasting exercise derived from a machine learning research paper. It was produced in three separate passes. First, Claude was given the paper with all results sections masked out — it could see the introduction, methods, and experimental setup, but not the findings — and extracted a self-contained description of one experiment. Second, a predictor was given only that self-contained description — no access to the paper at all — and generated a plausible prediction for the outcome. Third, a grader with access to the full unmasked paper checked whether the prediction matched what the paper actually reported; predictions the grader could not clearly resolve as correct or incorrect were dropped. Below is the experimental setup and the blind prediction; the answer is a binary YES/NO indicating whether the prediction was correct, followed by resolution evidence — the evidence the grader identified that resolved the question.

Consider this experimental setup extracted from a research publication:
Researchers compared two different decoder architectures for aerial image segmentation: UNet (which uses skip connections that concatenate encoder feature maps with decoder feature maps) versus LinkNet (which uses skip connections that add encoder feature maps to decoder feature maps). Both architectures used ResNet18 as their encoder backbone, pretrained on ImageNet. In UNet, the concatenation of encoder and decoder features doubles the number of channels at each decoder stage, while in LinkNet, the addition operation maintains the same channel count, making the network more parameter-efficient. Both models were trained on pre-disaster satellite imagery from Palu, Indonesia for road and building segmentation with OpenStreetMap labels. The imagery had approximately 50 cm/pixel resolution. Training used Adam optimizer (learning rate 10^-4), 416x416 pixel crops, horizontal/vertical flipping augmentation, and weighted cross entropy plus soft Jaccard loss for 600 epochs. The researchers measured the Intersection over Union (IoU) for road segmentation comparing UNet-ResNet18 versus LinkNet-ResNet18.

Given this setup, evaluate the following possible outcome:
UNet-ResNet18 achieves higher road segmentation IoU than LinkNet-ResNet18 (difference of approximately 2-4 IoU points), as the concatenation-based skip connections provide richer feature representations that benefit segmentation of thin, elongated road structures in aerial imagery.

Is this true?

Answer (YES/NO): NO